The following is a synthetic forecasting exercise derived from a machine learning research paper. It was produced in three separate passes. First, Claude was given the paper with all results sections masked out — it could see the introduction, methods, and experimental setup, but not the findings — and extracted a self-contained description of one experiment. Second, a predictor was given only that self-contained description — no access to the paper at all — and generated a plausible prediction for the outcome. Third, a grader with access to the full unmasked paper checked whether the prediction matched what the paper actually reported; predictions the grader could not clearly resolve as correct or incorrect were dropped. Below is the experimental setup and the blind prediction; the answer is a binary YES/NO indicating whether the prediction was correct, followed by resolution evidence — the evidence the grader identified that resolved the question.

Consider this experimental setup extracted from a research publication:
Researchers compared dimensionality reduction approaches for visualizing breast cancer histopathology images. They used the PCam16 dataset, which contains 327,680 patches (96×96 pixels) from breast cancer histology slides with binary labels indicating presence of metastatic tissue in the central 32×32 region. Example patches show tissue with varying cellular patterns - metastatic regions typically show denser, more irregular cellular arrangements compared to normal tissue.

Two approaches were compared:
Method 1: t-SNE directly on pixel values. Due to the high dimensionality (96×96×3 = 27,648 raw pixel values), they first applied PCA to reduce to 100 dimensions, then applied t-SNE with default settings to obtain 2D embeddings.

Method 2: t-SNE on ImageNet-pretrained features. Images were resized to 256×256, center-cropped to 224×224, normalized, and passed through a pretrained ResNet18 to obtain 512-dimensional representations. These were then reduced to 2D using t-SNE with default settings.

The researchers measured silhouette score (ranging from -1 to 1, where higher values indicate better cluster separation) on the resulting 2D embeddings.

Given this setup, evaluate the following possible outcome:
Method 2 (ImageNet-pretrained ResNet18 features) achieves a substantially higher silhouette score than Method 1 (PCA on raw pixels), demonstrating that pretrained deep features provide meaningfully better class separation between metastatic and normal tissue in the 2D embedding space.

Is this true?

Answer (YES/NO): NO